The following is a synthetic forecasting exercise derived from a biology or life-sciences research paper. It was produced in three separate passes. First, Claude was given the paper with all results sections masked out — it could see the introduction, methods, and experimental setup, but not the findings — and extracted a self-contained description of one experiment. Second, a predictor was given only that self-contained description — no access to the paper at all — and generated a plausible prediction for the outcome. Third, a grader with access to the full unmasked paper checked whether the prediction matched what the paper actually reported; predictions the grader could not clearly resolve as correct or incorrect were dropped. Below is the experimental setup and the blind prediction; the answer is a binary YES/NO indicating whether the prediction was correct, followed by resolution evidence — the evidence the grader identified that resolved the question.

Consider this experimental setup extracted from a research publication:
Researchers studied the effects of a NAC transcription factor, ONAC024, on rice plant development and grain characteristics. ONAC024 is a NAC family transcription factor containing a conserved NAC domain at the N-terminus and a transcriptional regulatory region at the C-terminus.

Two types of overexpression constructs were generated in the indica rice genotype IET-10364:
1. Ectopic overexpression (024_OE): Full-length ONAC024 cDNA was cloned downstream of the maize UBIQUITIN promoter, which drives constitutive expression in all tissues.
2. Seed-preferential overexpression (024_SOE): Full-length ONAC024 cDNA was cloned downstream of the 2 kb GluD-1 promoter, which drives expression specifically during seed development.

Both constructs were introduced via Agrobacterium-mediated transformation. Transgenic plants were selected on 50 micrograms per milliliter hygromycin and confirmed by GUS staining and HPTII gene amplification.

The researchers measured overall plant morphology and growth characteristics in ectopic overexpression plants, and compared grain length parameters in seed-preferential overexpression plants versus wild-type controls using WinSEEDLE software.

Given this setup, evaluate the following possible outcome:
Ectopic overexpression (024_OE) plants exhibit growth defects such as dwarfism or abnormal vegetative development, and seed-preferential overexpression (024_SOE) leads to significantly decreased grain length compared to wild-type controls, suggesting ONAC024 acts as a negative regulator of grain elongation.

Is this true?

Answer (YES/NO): NO